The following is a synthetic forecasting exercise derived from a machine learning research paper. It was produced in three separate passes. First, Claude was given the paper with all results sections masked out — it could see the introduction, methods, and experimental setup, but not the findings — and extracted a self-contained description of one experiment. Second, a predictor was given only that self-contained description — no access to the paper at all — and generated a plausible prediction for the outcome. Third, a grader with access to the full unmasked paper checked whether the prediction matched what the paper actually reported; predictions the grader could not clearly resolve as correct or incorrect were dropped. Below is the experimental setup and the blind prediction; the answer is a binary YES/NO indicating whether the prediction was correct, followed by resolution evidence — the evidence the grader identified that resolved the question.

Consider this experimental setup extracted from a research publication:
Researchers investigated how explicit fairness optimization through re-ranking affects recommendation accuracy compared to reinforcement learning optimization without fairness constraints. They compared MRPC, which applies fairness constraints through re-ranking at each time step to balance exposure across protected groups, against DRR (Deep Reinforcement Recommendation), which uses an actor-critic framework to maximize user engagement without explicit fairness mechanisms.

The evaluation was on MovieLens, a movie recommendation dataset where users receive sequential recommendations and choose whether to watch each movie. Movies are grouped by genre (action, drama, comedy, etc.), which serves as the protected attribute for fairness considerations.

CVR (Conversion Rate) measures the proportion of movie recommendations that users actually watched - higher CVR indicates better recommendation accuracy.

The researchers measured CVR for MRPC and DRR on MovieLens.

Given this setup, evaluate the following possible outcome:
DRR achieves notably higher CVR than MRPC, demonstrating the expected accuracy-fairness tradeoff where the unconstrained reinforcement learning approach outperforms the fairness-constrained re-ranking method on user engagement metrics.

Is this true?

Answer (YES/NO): YES